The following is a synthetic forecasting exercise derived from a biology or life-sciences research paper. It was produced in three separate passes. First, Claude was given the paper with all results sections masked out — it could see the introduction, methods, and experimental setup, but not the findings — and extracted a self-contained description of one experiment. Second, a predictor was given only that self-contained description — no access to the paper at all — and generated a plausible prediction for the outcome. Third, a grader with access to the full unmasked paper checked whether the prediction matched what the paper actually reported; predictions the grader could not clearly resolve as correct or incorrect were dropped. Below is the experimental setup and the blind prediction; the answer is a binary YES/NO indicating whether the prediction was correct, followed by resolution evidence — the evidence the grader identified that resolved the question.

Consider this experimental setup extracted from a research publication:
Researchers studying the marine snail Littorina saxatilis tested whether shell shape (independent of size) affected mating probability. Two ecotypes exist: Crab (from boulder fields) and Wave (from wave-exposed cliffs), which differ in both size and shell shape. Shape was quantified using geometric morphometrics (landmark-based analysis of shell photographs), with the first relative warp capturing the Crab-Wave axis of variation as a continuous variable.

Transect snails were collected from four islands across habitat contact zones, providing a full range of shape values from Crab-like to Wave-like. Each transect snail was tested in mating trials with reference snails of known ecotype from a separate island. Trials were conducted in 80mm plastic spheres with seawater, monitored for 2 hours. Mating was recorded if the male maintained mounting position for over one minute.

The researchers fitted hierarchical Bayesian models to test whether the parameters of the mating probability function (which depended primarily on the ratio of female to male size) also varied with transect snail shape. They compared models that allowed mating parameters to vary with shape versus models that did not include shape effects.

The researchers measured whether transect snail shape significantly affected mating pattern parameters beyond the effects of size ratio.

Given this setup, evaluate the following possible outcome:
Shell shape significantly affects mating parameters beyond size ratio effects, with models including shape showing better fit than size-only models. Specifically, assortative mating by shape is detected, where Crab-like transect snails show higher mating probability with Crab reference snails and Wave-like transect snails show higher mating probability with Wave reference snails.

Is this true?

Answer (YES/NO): NO